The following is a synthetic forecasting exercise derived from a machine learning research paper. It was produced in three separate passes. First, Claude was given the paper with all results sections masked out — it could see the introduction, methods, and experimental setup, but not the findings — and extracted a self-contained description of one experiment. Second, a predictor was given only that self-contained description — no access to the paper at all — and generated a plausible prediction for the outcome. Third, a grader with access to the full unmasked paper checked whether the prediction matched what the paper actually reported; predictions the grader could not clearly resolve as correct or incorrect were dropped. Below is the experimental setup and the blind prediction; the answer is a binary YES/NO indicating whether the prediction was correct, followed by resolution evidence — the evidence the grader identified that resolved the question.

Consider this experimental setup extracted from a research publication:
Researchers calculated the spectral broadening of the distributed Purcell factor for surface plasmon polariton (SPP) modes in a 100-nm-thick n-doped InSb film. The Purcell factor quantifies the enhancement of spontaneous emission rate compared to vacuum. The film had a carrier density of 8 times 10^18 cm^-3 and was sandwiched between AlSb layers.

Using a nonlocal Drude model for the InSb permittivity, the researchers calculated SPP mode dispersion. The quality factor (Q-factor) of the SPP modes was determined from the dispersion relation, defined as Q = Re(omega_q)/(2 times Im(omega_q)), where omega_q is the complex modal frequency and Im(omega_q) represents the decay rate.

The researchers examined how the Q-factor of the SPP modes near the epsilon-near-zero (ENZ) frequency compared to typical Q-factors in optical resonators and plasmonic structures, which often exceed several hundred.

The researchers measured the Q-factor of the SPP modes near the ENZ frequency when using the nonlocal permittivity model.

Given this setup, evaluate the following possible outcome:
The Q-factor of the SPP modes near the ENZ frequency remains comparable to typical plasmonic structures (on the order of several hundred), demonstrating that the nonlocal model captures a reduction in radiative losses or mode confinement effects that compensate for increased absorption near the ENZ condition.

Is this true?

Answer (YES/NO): NO